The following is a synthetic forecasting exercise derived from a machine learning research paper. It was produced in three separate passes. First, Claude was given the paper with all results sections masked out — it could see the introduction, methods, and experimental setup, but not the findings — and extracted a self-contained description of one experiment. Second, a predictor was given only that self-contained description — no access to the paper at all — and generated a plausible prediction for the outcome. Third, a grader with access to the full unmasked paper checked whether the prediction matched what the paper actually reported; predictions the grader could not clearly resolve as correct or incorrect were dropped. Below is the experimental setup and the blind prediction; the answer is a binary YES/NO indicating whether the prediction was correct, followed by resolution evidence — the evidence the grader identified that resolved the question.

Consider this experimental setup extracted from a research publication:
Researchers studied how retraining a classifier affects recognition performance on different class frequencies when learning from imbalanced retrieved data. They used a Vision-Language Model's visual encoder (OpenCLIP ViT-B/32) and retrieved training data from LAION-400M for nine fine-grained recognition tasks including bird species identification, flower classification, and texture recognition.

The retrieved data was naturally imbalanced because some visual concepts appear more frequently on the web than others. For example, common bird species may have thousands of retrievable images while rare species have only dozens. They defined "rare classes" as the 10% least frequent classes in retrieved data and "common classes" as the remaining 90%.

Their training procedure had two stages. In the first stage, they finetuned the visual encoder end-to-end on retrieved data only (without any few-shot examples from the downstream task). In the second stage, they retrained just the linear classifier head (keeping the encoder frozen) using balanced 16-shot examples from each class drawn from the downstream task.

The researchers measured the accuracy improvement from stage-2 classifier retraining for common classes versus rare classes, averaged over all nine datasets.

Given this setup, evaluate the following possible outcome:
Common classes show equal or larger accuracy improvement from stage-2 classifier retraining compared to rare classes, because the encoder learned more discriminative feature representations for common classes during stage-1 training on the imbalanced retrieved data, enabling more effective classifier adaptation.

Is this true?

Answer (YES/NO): NO